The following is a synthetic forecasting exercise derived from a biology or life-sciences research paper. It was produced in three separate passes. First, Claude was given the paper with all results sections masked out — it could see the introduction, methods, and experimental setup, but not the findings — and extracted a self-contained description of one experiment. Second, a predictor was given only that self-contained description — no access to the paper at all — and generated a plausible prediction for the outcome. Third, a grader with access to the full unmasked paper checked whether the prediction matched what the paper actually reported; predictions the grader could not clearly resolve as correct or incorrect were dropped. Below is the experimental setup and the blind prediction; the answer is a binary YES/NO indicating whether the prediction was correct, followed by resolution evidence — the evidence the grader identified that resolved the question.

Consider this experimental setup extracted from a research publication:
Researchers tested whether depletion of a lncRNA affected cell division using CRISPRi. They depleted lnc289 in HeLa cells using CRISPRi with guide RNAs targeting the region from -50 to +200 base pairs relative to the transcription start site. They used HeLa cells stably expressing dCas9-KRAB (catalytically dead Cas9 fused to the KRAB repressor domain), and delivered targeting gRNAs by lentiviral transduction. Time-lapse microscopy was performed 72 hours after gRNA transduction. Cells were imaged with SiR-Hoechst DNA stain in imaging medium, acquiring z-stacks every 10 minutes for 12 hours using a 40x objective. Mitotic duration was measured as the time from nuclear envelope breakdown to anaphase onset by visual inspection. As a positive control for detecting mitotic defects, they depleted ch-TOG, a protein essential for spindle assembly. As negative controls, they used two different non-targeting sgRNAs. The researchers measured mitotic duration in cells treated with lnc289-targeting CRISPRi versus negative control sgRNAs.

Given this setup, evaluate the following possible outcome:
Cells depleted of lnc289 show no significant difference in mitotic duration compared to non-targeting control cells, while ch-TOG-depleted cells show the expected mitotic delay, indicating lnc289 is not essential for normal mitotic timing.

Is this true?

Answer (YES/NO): YES